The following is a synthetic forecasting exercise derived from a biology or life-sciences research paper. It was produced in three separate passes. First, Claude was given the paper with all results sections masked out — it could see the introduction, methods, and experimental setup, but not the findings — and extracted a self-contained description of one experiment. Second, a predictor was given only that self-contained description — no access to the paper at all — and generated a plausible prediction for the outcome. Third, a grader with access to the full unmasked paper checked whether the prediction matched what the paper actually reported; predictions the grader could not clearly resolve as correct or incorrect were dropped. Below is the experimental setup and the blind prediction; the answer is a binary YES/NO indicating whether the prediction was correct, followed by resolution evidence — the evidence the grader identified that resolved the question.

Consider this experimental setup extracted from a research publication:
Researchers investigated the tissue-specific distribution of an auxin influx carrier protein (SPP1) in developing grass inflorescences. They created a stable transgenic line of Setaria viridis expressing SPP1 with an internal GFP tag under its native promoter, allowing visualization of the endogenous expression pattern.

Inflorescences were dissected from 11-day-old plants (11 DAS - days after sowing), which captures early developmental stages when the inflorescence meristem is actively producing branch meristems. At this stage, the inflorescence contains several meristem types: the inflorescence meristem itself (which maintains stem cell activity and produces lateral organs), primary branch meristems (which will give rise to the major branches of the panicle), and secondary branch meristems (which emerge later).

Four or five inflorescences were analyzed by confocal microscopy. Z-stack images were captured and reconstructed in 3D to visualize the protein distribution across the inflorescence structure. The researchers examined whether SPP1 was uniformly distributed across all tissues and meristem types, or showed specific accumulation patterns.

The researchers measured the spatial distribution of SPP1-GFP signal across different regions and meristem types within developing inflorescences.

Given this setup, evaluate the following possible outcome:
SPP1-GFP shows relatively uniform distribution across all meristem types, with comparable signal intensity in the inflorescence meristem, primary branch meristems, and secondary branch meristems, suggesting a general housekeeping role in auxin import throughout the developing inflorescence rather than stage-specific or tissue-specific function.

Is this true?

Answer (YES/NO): NO